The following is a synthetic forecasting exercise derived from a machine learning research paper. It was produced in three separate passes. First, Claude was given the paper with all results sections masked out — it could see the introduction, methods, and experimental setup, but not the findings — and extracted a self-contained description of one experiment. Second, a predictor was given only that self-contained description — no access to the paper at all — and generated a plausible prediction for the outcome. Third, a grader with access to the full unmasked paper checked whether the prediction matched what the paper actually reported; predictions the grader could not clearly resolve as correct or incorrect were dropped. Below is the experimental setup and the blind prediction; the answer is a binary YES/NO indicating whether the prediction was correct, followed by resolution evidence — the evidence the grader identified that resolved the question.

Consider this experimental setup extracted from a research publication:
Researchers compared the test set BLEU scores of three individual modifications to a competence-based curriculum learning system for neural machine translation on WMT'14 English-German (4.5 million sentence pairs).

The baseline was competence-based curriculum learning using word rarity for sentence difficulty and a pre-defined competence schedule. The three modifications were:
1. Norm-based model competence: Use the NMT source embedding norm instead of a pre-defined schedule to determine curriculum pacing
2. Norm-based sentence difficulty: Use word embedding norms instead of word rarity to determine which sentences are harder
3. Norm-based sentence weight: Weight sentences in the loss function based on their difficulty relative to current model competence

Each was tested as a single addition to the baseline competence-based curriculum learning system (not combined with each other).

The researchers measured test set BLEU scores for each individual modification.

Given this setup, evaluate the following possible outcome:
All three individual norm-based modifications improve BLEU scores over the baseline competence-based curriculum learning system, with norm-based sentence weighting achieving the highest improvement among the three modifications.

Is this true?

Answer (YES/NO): NO